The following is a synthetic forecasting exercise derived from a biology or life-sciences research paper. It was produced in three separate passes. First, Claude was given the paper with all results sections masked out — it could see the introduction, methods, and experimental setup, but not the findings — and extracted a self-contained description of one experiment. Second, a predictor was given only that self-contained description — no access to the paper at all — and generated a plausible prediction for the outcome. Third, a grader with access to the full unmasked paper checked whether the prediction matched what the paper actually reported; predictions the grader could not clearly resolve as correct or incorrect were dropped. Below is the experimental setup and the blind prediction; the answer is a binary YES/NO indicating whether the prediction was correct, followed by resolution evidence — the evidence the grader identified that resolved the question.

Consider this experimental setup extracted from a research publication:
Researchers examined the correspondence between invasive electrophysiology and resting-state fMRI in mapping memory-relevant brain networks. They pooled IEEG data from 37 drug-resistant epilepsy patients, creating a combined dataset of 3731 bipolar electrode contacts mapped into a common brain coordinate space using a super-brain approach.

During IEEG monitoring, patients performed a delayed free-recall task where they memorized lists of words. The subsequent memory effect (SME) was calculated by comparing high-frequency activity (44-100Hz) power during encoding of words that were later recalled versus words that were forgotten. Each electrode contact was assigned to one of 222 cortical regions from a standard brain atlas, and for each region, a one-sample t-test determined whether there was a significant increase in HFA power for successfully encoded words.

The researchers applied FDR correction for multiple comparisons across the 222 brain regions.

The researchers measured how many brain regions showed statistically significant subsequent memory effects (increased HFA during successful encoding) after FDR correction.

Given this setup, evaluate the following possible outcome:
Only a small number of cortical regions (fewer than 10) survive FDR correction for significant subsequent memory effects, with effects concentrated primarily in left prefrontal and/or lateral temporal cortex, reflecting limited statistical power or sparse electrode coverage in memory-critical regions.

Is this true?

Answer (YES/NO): NO